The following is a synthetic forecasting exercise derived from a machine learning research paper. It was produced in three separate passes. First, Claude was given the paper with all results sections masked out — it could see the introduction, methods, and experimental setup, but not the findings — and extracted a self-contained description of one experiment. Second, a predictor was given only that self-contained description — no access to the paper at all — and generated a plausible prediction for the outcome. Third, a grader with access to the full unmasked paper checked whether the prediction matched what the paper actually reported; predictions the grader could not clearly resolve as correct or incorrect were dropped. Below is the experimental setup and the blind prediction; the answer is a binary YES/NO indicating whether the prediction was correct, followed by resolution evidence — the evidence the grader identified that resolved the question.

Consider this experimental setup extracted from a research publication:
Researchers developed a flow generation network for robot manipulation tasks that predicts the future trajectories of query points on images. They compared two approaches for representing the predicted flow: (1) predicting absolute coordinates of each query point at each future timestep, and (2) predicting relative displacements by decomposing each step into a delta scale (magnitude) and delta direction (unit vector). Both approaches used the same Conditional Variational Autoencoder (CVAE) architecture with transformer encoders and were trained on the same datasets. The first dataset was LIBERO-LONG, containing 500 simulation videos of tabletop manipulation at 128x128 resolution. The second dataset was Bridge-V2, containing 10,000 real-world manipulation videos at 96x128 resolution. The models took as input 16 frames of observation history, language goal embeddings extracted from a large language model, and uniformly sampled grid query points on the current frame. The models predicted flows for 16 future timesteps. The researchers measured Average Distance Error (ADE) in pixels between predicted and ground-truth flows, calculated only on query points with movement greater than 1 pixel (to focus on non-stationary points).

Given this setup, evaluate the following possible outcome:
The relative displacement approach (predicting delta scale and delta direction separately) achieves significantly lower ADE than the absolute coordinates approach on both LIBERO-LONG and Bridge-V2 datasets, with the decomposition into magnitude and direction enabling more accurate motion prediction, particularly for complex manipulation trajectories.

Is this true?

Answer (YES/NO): YES